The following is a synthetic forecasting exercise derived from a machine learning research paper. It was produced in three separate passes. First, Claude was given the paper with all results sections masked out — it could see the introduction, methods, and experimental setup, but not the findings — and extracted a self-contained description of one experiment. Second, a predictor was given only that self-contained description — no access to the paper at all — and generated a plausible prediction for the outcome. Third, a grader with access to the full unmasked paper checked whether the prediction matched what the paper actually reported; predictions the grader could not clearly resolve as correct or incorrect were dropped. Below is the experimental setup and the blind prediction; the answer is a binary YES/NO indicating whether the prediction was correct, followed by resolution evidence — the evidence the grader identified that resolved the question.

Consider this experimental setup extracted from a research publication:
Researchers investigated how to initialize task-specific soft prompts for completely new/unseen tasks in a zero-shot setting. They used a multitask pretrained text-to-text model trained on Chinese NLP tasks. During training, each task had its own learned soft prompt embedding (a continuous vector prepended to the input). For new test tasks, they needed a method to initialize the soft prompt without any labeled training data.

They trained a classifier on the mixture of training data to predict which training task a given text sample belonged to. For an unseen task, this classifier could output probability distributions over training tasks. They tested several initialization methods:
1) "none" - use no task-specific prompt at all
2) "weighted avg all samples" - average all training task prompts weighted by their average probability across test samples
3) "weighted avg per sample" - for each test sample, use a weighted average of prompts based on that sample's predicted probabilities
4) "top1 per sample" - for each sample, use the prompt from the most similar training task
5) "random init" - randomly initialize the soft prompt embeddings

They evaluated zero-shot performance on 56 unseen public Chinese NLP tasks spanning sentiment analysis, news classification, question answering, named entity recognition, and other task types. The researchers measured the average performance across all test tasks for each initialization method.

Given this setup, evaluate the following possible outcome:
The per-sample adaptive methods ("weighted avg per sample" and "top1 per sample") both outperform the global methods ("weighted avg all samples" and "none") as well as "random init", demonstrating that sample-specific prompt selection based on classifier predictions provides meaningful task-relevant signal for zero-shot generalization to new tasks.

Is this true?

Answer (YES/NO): NO